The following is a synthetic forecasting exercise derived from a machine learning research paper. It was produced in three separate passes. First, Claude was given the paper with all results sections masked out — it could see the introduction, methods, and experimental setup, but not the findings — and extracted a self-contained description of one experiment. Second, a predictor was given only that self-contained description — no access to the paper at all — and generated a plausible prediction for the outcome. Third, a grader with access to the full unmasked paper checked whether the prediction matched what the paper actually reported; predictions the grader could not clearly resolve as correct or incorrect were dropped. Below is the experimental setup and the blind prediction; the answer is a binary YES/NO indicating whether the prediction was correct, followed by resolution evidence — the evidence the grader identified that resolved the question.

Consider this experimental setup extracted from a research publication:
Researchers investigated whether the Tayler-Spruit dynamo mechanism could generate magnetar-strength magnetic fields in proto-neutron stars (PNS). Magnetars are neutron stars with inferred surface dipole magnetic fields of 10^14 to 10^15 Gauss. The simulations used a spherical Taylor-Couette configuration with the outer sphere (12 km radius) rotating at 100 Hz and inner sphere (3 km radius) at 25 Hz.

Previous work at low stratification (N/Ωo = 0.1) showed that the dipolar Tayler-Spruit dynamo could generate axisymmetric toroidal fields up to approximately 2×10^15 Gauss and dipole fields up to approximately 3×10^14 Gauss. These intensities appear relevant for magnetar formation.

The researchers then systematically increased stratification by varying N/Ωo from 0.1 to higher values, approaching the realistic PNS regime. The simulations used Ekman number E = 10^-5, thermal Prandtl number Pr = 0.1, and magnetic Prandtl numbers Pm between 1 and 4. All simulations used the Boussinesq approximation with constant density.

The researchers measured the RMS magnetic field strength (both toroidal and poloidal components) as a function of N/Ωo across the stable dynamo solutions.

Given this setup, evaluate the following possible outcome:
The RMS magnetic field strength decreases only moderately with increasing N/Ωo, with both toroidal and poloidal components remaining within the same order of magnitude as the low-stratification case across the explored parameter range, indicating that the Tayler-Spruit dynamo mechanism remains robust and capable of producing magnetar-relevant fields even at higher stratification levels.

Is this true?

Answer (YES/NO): NO